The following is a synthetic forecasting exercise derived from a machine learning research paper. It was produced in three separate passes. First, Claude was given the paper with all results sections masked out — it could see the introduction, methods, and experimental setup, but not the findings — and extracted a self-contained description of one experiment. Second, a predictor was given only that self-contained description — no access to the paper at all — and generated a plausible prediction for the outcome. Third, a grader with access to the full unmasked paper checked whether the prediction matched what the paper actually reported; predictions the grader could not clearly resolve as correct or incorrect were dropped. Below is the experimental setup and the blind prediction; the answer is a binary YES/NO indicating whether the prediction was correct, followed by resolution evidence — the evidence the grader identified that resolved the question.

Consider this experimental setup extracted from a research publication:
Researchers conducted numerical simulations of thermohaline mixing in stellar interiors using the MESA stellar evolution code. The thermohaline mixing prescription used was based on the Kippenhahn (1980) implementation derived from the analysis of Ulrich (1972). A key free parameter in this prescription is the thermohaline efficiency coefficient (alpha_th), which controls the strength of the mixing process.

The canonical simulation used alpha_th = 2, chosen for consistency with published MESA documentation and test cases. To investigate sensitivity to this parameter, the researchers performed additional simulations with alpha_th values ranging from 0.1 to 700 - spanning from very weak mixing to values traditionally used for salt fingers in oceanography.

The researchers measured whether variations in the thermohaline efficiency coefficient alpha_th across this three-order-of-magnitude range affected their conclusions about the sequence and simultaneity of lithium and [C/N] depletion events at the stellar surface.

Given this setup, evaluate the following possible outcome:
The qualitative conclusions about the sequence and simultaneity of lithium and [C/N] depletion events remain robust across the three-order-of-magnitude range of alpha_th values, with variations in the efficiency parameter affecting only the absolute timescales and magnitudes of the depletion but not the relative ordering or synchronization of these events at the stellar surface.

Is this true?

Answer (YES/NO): YES